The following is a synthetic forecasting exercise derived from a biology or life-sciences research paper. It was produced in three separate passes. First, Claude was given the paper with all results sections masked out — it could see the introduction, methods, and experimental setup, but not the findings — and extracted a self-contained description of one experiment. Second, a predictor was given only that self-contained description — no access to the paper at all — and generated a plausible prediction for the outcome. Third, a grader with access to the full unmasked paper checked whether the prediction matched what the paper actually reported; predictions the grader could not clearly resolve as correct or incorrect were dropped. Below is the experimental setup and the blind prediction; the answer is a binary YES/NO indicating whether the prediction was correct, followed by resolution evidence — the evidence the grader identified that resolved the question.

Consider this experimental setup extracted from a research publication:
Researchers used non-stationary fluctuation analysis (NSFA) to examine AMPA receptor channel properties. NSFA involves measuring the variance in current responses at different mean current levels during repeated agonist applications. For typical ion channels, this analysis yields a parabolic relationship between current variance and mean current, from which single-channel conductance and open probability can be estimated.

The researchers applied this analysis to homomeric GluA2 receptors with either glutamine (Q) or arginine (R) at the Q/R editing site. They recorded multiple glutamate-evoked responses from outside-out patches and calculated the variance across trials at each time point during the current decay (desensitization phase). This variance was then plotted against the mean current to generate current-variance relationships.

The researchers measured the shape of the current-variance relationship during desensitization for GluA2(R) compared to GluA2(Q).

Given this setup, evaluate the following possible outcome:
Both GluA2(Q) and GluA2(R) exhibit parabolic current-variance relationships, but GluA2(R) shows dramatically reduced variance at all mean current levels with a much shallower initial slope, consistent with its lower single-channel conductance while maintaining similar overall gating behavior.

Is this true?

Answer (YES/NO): NO